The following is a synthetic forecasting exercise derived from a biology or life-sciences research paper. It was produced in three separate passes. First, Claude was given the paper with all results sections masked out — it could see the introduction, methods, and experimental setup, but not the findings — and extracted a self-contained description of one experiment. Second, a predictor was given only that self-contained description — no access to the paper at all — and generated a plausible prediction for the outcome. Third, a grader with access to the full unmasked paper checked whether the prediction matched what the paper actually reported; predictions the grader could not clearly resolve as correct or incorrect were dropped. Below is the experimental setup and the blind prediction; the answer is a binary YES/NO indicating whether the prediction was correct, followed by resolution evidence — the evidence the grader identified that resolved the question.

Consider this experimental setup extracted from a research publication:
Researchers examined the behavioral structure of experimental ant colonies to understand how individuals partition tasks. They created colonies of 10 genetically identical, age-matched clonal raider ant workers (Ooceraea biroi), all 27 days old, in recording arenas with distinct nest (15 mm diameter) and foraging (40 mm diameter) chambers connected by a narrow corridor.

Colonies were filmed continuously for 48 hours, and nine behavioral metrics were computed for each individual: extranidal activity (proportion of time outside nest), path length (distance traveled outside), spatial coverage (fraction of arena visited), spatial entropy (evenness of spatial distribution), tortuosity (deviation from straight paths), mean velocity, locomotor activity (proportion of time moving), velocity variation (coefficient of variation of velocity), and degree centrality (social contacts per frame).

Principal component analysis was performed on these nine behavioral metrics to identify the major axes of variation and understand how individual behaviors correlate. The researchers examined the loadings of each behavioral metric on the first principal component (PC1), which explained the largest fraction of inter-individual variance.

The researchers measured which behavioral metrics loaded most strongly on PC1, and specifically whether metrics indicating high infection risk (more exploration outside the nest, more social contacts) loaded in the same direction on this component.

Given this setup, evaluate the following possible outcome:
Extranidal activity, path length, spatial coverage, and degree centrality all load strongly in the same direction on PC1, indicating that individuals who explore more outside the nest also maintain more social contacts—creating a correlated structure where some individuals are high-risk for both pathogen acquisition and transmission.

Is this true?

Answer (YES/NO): NO